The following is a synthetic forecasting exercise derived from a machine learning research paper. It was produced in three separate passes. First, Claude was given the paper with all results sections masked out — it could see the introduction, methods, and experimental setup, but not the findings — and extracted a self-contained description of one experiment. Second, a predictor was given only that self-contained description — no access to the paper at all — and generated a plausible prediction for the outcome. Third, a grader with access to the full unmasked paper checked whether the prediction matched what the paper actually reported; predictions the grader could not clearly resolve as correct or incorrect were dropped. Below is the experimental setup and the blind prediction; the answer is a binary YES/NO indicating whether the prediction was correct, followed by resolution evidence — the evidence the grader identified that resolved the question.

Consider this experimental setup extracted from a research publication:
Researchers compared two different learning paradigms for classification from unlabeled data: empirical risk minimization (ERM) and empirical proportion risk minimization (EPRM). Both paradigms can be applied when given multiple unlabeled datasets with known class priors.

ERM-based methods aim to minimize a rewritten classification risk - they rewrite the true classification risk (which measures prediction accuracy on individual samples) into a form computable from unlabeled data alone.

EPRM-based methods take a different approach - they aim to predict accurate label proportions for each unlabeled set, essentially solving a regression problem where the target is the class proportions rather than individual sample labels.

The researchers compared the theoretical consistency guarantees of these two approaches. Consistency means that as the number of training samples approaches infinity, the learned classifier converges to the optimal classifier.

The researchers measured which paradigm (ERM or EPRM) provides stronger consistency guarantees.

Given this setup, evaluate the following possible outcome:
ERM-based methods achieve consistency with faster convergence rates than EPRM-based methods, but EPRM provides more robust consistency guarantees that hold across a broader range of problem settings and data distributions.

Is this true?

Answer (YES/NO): NO